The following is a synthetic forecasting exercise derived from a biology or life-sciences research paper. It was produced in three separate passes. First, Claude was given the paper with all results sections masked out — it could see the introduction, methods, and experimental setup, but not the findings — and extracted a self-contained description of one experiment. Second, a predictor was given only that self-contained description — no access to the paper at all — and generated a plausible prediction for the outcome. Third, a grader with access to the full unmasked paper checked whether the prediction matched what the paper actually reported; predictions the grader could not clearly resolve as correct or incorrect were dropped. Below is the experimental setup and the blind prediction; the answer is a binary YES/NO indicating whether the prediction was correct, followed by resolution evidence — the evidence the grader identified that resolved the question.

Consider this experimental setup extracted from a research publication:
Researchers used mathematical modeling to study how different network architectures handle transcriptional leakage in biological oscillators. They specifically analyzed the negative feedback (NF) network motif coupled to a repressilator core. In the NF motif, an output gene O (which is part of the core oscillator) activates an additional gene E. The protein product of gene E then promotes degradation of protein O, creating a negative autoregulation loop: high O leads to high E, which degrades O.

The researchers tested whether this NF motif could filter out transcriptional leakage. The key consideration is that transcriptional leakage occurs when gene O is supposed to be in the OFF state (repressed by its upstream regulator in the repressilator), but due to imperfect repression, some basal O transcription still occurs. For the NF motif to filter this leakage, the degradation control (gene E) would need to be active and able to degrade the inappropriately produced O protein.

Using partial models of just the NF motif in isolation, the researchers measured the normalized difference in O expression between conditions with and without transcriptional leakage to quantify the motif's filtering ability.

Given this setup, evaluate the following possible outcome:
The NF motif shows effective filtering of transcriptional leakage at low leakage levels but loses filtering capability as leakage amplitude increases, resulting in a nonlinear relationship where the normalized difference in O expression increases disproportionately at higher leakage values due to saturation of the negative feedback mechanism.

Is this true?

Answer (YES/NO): NO